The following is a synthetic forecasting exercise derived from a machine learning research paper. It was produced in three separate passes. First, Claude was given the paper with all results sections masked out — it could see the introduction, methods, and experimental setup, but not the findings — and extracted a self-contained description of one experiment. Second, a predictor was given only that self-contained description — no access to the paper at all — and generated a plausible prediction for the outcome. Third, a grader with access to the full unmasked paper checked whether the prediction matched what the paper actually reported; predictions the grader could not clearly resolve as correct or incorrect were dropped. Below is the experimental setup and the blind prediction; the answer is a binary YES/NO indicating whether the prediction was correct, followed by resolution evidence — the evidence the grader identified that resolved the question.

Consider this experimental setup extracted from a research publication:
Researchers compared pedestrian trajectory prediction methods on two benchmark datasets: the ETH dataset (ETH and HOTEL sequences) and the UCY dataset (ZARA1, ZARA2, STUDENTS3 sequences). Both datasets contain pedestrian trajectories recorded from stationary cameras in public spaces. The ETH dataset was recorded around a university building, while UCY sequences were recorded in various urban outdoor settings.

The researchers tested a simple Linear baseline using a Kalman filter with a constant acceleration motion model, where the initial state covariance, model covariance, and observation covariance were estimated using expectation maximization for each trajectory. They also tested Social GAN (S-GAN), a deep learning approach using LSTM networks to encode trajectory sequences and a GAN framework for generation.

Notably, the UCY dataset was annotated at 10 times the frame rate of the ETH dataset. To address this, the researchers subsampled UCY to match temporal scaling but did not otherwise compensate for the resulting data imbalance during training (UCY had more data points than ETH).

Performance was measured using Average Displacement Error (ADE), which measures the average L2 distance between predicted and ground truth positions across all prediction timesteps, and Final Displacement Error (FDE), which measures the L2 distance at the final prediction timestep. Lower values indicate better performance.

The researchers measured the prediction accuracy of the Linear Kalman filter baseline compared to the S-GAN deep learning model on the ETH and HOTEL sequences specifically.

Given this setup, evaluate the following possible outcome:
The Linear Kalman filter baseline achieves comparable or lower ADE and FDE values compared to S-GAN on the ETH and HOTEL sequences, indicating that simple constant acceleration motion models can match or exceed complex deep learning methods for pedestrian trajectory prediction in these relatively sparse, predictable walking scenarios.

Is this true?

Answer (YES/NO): NO